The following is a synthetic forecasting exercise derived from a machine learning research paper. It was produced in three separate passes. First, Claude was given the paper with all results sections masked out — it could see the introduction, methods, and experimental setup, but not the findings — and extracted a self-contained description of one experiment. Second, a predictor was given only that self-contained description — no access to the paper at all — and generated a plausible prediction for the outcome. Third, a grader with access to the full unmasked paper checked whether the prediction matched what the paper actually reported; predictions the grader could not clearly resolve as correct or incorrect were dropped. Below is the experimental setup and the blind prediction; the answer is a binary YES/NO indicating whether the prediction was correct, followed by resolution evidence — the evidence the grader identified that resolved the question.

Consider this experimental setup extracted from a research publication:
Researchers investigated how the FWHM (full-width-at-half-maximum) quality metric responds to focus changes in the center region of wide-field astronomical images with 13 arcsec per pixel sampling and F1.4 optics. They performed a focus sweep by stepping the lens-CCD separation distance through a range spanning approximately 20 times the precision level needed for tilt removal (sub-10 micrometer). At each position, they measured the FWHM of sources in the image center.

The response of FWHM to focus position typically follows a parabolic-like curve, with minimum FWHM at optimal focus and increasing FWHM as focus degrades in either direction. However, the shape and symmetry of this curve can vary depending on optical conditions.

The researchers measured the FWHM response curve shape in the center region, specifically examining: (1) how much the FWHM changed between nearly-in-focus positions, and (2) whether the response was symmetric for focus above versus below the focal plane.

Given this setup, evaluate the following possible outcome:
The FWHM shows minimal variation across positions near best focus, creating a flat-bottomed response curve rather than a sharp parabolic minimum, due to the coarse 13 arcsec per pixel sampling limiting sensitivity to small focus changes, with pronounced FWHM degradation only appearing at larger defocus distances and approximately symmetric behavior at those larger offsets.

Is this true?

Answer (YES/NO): NO